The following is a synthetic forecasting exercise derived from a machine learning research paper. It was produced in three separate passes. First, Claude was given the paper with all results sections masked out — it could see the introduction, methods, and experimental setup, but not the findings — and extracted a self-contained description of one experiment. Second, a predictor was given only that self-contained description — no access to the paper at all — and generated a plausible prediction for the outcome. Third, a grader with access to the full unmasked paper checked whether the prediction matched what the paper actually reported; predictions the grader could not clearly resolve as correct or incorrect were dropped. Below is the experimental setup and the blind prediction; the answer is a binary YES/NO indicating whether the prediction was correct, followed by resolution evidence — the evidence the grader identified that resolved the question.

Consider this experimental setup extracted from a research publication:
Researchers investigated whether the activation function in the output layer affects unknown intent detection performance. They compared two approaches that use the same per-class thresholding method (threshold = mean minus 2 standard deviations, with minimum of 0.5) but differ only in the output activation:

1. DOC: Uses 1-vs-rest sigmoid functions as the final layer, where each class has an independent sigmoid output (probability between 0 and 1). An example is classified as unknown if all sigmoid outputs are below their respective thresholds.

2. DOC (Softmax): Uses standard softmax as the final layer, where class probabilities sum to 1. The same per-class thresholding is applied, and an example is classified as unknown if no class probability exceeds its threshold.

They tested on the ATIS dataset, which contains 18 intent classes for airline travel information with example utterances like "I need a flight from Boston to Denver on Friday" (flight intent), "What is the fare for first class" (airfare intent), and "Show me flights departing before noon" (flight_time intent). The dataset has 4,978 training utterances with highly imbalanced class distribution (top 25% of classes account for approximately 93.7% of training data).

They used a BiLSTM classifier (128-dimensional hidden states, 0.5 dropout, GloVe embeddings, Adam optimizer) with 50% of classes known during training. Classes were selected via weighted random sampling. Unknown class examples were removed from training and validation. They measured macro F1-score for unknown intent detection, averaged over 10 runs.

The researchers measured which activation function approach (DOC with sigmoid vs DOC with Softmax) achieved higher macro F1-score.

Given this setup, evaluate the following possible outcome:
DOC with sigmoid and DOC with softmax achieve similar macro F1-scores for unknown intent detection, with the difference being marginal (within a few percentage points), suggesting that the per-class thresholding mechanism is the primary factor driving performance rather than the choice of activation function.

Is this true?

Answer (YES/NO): YES